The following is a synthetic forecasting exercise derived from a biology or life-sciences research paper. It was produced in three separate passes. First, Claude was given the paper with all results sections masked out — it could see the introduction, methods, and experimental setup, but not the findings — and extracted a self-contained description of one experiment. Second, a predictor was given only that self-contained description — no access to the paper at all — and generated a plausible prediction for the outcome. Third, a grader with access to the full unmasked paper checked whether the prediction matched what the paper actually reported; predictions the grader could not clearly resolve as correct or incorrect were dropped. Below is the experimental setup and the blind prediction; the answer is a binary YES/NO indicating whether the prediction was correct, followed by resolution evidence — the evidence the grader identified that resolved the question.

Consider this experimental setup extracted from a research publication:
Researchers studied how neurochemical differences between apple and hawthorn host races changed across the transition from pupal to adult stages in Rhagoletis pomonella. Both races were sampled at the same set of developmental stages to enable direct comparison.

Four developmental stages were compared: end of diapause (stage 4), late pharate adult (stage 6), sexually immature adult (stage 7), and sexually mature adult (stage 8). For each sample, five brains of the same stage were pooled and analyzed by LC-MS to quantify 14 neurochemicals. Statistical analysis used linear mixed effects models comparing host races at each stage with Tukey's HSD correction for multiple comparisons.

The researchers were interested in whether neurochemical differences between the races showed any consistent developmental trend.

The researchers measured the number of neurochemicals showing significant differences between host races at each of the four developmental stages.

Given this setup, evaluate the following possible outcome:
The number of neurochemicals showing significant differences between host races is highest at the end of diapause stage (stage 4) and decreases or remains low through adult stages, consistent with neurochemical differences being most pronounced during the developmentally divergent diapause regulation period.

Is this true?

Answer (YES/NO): YES